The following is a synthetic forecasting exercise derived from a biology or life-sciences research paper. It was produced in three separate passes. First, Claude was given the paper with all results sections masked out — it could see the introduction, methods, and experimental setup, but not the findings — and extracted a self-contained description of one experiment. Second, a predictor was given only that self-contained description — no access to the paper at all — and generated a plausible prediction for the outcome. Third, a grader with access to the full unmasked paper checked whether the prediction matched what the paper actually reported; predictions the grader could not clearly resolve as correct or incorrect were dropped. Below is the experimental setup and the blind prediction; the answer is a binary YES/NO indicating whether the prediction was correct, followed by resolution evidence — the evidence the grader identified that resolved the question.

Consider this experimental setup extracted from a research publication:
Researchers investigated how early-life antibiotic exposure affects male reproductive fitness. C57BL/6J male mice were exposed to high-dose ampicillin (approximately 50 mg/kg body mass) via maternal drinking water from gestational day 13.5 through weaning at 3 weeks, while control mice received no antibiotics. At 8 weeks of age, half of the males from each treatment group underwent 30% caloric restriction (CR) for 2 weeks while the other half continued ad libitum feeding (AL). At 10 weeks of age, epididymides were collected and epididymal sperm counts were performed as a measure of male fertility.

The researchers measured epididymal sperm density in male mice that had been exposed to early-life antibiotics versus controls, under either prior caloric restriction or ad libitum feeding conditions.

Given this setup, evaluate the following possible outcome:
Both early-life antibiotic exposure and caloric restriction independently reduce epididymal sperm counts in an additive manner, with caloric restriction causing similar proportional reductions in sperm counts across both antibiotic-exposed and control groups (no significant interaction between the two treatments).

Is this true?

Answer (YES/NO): NO